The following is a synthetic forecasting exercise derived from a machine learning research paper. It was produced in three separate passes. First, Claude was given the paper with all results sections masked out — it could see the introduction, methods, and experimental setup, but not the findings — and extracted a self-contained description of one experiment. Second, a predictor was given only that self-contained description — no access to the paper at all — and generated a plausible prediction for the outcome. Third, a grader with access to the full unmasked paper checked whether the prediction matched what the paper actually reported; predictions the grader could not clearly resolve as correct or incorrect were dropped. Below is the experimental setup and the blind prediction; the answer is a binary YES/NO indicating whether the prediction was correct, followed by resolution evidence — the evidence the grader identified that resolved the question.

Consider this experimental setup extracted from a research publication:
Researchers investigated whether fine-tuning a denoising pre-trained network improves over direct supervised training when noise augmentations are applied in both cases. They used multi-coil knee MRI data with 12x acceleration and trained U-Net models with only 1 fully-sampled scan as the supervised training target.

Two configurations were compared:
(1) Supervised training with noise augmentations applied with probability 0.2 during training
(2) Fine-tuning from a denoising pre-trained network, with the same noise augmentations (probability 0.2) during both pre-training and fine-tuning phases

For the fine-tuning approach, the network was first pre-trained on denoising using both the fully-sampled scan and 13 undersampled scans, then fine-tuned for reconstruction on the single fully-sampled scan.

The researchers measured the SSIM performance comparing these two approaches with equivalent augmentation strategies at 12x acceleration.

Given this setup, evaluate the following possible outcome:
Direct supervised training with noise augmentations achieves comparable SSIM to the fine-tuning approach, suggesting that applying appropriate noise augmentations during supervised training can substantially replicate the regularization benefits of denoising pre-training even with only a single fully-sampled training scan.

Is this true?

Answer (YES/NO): YES